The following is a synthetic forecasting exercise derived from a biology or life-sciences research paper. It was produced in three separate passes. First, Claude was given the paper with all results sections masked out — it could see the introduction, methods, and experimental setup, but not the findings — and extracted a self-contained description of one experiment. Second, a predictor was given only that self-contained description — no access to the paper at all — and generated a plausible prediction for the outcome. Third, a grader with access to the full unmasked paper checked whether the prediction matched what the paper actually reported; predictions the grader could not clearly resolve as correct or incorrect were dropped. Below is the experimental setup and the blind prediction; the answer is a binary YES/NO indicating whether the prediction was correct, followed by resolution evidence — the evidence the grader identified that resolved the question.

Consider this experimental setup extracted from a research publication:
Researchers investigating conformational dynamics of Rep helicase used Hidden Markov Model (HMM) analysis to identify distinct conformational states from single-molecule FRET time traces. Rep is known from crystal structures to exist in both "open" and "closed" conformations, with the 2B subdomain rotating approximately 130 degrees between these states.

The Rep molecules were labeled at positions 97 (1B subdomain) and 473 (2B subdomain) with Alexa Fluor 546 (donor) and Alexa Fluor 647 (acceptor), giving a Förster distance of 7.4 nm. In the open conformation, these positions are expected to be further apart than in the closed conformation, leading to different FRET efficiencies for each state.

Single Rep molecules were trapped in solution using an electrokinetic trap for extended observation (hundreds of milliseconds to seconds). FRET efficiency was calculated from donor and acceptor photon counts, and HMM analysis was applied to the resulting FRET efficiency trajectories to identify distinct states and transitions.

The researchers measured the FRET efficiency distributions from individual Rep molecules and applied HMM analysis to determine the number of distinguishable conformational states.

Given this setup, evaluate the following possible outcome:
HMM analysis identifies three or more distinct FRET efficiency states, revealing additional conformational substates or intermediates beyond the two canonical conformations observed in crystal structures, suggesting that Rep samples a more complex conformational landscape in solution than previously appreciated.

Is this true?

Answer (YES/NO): YES